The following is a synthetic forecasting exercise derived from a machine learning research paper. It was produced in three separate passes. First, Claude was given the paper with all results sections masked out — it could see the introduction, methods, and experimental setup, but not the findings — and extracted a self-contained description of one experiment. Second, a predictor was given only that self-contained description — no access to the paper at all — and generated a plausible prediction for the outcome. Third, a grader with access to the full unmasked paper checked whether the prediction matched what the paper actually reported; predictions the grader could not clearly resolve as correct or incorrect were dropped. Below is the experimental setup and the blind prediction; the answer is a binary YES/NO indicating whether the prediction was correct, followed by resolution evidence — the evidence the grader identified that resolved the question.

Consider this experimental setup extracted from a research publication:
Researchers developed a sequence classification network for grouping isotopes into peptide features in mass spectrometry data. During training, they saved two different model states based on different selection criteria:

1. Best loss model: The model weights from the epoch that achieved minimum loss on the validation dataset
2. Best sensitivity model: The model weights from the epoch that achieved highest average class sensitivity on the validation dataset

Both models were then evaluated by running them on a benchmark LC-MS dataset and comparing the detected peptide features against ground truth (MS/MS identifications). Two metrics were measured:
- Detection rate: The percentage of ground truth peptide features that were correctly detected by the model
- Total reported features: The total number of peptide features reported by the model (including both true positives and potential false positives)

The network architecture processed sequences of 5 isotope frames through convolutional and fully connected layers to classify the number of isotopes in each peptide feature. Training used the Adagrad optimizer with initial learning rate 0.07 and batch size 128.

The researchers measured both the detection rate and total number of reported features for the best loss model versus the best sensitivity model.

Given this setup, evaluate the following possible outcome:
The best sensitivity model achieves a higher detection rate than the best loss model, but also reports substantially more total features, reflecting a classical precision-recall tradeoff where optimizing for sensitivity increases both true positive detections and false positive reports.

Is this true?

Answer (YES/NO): YES